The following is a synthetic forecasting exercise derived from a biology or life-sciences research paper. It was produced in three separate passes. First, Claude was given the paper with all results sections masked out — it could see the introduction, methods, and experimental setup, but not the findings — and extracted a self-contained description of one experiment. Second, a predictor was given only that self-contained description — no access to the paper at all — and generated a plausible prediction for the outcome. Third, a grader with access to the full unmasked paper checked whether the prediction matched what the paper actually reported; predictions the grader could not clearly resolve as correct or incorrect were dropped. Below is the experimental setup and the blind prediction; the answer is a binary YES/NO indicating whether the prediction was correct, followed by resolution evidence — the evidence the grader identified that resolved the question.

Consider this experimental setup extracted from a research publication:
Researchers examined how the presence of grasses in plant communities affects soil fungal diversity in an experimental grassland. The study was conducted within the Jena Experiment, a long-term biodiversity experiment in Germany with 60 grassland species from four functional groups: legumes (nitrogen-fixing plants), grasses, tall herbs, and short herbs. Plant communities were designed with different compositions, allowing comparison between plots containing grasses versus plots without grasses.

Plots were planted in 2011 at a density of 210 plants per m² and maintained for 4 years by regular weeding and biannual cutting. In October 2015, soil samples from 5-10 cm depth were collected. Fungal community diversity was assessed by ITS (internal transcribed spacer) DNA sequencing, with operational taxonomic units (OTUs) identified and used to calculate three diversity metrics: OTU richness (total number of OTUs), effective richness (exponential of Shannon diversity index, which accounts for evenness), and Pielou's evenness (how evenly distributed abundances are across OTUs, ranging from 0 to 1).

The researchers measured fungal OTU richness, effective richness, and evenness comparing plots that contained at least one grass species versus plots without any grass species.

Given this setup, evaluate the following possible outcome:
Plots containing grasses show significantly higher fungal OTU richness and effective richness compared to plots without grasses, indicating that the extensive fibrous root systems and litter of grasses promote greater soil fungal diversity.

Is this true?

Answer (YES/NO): YES